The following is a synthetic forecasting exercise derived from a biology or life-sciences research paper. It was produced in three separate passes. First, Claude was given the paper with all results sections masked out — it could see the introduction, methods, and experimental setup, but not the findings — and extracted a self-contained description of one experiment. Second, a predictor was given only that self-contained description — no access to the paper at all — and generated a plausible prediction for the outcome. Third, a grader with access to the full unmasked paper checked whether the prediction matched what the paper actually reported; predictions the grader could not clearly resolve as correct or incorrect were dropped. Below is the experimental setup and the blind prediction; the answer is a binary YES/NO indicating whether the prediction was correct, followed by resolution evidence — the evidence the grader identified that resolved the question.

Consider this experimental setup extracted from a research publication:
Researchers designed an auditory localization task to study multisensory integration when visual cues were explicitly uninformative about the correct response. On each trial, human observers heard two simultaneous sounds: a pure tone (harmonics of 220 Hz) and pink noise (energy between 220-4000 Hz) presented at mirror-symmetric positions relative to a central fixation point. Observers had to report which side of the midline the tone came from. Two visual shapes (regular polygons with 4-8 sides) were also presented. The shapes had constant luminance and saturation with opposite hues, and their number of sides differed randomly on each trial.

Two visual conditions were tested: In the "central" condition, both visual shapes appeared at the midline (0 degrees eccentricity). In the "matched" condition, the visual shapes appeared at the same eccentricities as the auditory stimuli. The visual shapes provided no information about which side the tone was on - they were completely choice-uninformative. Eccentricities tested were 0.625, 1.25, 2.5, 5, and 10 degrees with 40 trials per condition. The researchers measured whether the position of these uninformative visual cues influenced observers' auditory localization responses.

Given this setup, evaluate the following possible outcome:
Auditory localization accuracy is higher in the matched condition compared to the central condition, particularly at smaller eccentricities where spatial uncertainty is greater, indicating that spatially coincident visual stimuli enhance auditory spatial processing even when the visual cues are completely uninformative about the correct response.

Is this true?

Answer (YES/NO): NO